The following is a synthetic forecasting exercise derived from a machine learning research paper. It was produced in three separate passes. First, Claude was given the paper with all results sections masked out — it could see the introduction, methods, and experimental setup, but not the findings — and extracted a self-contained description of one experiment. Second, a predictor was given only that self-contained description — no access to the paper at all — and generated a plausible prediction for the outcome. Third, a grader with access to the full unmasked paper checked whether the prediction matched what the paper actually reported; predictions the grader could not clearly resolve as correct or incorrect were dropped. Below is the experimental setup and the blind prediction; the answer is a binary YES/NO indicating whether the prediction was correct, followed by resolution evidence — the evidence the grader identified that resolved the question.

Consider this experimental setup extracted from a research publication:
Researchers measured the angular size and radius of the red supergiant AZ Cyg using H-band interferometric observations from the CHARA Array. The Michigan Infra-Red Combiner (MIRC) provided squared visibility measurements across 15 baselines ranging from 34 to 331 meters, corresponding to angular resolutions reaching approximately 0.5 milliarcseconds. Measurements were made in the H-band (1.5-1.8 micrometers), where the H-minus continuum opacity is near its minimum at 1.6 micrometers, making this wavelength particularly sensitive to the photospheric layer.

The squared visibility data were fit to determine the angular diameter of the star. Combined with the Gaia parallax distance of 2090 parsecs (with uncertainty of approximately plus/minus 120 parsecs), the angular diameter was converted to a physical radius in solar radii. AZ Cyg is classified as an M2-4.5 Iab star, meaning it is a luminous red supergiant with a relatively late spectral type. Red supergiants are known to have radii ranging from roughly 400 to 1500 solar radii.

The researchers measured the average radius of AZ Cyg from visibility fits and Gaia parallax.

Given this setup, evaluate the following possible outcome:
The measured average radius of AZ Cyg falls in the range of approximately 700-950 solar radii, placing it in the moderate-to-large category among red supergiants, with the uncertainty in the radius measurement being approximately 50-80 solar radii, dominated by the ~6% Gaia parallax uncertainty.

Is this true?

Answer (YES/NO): YES